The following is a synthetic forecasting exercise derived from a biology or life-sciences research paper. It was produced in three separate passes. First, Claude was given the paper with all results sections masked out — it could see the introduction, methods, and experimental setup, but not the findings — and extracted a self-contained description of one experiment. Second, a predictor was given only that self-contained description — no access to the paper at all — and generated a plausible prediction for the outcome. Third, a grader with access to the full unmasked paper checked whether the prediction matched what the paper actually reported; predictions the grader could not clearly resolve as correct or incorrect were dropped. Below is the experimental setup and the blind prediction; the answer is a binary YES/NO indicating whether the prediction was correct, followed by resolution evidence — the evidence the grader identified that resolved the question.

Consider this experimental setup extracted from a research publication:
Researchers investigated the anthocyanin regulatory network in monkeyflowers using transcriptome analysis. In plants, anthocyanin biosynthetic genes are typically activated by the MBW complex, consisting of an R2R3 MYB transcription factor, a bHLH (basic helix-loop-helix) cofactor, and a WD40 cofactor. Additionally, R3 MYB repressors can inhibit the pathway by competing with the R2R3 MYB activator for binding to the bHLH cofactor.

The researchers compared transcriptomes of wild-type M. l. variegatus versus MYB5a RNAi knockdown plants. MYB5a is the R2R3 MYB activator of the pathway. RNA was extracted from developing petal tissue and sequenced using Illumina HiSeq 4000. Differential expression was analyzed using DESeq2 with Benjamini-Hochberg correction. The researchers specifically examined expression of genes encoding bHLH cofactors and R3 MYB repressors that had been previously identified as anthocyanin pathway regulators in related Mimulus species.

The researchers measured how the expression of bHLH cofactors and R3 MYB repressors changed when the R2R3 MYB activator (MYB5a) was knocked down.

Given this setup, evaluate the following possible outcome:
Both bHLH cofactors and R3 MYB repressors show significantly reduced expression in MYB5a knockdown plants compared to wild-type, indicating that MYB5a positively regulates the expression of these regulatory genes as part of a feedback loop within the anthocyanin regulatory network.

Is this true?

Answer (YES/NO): YES